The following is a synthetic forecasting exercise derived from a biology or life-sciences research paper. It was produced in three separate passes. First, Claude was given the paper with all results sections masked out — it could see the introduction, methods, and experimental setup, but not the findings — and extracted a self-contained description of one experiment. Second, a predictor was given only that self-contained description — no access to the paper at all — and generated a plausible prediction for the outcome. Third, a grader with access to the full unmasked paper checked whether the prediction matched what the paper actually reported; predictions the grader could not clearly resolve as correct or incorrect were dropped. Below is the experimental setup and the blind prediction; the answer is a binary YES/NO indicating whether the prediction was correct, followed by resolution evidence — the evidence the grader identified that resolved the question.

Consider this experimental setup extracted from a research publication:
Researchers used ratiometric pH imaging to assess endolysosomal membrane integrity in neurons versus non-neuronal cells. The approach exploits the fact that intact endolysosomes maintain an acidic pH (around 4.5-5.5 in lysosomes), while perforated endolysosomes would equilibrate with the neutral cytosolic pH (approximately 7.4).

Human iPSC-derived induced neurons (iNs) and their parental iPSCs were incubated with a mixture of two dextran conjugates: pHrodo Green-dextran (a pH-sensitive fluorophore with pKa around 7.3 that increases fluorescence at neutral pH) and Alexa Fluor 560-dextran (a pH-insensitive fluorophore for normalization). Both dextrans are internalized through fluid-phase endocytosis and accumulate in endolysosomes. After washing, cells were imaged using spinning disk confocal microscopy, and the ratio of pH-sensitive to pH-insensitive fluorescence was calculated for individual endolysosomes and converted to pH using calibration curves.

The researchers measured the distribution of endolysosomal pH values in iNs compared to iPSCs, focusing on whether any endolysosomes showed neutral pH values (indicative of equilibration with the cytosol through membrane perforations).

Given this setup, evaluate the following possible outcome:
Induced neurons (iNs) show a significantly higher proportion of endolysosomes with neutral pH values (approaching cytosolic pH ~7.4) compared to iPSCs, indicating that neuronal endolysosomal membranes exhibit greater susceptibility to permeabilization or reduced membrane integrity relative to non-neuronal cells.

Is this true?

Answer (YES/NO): YES